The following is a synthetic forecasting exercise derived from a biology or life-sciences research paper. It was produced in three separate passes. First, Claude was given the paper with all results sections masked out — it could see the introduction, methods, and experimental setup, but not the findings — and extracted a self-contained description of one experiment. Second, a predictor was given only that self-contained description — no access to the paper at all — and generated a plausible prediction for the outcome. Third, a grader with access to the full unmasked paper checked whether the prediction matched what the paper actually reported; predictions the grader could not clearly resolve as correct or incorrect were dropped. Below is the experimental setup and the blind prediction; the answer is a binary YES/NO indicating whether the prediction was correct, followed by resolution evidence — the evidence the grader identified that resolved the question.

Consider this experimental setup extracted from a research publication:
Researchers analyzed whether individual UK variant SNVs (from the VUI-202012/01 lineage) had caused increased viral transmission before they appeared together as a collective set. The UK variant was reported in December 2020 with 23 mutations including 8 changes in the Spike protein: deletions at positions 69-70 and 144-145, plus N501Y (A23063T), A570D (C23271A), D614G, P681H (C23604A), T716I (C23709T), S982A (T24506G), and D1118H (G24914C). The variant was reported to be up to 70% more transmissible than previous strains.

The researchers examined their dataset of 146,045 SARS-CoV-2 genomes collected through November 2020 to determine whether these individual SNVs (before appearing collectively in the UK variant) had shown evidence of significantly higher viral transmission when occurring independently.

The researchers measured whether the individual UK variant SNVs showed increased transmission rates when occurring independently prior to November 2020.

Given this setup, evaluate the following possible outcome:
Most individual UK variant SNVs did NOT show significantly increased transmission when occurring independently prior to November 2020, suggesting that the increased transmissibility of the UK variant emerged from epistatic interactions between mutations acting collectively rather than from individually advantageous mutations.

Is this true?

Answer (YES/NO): YES